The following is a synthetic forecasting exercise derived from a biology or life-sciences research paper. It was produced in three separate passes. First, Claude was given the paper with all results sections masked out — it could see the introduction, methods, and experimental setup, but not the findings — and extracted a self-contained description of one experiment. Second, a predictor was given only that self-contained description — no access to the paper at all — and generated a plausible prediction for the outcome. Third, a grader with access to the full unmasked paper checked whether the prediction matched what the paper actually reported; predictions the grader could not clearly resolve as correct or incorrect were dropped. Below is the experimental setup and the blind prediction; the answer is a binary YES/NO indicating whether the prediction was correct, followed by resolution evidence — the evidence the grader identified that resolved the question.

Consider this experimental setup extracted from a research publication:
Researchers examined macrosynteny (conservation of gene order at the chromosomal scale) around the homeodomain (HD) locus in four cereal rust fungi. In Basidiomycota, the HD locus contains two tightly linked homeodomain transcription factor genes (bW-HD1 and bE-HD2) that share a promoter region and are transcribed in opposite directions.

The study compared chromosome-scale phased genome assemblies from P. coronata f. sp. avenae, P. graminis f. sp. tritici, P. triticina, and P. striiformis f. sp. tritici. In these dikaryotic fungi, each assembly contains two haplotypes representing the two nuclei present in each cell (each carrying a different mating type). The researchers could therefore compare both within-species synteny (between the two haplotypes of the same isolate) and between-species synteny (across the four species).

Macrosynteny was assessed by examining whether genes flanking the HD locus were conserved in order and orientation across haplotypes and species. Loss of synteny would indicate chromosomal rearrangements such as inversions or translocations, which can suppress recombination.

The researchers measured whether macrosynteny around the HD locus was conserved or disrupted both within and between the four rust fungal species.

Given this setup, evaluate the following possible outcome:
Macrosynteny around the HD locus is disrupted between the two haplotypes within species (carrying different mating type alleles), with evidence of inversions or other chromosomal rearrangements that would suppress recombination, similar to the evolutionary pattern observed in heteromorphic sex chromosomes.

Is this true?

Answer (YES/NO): NO